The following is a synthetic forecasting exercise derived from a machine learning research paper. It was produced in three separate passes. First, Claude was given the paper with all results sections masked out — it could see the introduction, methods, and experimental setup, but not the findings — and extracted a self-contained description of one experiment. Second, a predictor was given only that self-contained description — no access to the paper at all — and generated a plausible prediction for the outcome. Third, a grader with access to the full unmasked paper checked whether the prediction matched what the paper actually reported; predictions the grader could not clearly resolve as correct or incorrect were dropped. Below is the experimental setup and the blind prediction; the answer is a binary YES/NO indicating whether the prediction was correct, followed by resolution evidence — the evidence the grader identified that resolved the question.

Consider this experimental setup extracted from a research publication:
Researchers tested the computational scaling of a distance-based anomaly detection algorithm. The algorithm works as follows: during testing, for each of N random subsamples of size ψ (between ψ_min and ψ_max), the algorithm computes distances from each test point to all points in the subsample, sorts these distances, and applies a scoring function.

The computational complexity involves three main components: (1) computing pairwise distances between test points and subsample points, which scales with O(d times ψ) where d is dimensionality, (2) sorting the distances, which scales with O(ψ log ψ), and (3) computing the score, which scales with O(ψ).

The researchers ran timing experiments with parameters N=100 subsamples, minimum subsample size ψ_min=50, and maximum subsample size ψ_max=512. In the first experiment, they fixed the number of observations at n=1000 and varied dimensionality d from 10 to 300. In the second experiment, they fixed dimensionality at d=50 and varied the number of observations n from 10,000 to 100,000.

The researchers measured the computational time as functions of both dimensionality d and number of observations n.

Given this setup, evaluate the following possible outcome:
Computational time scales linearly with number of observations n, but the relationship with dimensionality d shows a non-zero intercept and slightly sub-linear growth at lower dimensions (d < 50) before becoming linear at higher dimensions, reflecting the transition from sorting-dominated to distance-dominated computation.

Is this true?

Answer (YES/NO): NO